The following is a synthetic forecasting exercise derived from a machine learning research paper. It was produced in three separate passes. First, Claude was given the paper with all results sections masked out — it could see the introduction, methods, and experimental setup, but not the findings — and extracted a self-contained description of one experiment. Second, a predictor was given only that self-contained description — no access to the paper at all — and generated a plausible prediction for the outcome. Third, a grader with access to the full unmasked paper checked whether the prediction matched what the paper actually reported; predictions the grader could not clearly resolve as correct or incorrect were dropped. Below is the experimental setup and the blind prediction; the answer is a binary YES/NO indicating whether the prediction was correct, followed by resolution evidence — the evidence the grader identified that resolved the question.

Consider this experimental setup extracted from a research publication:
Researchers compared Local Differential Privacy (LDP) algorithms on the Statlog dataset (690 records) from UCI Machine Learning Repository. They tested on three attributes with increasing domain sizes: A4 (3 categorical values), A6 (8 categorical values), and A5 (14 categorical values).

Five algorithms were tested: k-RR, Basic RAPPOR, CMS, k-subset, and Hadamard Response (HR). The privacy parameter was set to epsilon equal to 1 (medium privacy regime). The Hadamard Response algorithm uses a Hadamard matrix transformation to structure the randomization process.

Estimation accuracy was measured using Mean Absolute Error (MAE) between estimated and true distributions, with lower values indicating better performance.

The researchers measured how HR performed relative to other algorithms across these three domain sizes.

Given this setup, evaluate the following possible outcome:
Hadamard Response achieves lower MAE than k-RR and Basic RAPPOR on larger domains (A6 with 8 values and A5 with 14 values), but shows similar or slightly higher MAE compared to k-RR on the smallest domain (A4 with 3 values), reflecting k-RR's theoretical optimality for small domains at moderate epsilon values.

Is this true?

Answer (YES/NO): NO